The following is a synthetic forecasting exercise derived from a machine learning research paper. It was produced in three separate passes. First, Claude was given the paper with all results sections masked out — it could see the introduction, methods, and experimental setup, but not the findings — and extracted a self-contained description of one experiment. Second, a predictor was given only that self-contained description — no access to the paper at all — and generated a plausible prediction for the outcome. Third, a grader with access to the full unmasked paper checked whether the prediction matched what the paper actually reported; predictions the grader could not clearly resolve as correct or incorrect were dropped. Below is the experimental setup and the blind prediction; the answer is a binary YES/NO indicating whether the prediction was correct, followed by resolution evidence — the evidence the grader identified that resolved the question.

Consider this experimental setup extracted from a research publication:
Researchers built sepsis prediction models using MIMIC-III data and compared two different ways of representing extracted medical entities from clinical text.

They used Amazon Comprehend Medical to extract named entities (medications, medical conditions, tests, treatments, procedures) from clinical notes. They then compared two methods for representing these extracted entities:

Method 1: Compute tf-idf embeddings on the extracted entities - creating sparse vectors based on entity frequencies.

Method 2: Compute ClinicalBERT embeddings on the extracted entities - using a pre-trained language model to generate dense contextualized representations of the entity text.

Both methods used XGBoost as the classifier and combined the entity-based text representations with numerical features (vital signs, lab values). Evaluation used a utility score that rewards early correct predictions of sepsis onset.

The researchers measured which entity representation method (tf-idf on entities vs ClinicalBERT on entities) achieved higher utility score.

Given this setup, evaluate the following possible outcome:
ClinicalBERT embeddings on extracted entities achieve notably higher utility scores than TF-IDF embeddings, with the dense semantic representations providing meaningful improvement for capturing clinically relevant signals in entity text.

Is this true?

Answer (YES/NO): NO